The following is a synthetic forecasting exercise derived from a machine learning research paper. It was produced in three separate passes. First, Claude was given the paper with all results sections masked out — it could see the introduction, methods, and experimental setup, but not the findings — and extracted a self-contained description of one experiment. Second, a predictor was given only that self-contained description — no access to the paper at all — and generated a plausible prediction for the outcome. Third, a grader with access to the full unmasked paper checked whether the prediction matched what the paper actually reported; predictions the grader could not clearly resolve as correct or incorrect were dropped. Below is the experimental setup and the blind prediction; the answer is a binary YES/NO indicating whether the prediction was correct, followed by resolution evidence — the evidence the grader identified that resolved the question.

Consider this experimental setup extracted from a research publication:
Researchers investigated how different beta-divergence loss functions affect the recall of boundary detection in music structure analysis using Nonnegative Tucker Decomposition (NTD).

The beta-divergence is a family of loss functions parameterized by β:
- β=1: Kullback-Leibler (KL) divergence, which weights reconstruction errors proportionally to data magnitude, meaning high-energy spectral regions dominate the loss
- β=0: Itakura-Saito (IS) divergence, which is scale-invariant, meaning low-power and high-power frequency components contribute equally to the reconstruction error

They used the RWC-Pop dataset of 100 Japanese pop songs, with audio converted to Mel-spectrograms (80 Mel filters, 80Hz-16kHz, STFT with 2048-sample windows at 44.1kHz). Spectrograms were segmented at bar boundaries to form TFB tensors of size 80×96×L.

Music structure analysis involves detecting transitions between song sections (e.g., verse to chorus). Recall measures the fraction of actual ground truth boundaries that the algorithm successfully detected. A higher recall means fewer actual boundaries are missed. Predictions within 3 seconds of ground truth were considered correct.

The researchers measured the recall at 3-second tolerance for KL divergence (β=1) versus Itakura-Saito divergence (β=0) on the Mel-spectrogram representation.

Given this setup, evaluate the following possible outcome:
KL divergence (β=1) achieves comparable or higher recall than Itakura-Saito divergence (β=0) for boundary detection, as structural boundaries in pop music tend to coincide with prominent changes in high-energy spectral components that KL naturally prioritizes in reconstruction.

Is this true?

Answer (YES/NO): NO